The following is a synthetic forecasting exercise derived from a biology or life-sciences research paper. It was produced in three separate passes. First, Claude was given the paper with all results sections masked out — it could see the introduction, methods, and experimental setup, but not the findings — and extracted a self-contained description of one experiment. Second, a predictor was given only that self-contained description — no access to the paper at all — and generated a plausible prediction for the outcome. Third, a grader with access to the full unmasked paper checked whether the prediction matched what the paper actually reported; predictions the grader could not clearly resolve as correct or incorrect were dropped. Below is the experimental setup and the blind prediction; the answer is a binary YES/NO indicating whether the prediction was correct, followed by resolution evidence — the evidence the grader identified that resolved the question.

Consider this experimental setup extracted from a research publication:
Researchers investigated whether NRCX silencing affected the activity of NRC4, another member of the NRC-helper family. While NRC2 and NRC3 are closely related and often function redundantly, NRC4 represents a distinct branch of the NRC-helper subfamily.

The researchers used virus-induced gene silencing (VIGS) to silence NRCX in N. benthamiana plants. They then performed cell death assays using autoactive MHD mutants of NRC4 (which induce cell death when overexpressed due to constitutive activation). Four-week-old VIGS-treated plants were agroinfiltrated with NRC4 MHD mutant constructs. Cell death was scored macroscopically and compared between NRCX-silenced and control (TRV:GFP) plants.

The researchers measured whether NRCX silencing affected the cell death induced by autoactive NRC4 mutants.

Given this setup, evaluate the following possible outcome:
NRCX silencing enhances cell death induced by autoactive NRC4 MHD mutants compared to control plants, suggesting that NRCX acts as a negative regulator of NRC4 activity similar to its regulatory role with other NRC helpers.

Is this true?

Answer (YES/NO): NO